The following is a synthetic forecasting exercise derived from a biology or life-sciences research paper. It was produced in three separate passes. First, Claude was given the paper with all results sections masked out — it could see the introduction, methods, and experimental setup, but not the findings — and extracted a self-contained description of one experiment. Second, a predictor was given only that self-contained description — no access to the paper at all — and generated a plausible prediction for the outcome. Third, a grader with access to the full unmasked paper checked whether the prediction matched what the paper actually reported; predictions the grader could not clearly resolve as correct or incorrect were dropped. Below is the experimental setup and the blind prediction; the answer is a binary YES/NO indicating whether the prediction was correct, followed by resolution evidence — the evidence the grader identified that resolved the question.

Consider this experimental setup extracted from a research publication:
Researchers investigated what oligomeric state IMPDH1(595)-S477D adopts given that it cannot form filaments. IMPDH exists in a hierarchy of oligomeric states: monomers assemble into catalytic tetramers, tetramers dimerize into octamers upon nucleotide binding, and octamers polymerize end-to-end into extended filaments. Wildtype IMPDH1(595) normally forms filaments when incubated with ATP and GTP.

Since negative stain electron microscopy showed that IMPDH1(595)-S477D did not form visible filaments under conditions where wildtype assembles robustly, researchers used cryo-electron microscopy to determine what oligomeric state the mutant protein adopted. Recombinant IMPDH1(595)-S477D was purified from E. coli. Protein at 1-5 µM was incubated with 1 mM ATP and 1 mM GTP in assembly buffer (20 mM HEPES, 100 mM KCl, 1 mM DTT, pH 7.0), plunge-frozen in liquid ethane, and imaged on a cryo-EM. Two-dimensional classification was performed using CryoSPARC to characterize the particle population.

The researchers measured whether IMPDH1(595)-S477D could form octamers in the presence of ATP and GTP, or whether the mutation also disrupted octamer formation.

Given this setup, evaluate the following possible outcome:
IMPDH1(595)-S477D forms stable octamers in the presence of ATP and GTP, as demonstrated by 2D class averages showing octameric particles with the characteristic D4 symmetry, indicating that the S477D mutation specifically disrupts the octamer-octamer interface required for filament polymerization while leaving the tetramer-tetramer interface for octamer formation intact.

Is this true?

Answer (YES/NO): YES